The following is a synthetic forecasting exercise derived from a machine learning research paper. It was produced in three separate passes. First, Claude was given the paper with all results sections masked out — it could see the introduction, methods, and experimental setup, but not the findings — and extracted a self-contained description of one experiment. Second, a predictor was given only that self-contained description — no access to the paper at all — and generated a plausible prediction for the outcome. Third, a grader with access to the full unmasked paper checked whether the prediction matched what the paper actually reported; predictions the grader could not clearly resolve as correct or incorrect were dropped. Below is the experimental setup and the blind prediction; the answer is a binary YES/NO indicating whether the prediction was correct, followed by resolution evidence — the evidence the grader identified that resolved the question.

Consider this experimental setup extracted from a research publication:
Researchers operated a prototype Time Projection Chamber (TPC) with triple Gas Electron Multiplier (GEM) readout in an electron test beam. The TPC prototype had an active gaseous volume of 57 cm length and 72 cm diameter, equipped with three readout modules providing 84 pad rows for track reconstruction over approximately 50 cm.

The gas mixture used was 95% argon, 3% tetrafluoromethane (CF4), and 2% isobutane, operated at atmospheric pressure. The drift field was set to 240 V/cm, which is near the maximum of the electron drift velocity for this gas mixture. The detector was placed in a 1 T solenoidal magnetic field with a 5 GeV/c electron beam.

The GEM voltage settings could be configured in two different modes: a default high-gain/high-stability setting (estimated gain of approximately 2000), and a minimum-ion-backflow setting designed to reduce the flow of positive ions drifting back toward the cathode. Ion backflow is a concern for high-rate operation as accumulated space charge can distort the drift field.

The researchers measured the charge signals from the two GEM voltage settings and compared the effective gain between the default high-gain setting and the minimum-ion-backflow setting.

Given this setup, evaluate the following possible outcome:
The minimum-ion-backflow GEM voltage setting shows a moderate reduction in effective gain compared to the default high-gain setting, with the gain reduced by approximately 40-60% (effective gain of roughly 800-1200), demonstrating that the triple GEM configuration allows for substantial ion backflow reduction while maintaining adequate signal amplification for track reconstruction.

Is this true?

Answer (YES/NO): NO